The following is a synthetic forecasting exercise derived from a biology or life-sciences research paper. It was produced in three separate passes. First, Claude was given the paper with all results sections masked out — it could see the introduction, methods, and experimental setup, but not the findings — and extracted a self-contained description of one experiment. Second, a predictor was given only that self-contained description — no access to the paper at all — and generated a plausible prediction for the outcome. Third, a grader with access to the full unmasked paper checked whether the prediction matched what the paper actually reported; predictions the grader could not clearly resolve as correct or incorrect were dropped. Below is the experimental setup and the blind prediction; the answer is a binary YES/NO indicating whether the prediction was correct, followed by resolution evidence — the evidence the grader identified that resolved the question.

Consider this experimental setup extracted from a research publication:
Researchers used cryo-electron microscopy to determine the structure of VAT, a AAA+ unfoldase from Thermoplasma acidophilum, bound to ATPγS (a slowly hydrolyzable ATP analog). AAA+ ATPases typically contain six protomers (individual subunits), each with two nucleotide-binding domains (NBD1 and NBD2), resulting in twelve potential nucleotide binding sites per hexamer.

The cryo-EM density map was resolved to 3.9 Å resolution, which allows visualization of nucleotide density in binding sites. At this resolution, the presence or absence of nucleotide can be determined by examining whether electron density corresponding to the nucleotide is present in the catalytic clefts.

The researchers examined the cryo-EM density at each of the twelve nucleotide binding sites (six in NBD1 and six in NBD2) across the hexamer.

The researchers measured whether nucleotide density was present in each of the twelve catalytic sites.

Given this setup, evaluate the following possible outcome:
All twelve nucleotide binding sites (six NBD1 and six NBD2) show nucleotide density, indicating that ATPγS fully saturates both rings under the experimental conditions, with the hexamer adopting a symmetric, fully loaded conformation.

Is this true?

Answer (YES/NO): YES